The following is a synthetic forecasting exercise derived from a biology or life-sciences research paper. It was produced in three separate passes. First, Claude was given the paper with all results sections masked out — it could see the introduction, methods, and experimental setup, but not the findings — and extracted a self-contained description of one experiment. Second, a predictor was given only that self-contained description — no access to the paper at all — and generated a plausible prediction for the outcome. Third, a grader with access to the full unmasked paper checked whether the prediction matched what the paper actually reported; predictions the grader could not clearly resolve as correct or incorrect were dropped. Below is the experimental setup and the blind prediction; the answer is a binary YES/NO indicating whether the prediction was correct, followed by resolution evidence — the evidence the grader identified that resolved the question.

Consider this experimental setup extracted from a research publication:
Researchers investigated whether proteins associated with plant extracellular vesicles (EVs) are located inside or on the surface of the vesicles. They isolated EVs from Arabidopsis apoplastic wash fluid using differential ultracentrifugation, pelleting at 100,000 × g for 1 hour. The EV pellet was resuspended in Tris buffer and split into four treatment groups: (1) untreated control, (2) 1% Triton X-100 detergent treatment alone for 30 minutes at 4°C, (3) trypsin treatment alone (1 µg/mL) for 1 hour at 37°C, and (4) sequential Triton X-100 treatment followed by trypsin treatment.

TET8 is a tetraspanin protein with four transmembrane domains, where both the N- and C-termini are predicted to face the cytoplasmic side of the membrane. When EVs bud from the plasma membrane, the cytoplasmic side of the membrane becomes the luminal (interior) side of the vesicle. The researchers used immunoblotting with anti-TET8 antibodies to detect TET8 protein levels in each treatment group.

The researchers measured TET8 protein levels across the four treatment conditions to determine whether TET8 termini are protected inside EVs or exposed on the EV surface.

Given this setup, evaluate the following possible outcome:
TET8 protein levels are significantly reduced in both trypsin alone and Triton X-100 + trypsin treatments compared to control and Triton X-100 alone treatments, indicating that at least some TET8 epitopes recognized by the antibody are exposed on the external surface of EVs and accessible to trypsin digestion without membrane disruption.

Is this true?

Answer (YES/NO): NO